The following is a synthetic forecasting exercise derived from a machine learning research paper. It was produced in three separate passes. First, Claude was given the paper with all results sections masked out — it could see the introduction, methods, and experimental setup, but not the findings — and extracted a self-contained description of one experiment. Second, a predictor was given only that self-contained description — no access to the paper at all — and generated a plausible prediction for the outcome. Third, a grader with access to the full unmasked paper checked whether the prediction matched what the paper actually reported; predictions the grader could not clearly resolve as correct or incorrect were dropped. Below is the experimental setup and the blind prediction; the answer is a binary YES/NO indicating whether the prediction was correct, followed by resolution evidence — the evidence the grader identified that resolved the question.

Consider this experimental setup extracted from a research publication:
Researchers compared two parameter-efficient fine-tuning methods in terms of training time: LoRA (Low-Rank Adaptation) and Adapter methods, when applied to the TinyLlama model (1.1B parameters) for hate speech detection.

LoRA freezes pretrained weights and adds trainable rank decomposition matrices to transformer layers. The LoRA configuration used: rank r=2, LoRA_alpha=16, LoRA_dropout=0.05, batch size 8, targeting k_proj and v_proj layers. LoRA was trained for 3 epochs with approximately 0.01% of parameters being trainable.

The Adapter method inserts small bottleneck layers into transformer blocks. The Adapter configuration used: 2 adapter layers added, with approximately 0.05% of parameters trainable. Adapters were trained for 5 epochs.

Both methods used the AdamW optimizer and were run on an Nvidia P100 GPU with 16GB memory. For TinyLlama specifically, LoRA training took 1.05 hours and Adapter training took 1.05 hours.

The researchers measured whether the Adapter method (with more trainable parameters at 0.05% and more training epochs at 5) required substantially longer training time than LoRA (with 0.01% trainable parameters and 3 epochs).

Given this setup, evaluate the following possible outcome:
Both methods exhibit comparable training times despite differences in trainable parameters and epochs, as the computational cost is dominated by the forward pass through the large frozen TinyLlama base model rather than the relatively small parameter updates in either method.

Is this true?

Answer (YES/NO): YES